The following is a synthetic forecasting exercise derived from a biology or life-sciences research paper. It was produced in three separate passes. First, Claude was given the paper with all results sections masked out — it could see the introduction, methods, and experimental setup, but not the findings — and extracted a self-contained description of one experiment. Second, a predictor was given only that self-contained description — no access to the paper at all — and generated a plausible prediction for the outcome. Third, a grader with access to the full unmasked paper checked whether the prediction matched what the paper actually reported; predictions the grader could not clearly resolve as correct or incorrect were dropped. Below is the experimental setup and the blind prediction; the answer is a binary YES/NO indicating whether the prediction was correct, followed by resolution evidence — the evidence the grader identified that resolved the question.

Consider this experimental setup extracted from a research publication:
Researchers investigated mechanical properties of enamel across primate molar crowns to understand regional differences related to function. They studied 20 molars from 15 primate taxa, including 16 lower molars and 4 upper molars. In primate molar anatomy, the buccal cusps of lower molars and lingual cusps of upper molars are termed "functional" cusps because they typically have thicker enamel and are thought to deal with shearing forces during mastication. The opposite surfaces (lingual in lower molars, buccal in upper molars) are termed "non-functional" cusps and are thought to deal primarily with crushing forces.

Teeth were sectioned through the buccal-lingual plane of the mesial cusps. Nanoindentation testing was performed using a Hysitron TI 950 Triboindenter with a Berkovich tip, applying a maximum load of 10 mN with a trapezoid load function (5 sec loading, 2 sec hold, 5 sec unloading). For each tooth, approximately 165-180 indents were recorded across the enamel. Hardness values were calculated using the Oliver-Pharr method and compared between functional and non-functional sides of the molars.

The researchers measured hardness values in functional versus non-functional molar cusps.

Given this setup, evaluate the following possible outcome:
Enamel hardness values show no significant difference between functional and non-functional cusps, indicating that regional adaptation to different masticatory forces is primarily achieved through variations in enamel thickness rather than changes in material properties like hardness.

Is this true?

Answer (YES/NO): NO